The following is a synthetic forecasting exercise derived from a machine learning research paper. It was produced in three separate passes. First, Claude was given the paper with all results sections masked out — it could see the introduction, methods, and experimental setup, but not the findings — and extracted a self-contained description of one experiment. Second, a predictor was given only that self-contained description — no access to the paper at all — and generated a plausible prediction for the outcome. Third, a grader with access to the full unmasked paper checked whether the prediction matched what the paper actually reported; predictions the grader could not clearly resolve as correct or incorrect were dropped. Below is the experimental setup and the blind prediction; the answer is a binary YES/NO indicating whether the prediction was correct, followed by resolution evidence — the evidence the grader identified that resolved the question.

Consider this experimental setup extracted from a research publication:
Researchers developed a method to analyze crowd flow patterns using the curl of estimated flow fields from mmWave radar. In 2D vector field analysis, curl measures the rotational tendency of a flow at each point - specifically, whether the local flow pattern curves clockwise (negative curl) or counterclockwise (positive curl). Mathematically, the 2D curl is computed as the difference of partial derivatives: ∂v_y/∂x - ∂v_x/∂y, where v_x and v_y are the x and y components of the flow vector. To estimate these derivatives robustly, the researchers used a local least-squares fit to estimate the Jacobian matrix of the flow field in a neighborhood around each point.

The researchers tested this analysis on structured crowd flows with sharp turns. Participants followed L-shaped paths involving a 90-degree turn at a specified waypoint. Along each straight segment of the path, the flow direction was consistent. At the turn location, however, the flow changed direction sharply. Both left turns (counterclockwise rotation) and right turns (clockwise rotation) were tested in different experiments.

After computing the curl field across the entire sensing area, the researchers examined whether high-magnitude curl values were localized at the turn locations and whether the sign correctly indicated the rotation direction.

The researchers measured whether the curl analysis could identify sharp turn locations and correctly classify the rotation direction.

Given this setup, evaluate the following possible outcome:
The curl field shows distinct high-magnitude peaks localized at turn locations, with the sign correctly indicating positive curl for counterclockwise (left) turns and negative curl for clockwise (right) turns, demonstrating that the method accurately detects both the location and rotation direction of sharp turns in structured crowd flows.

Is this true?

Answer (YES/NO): YES